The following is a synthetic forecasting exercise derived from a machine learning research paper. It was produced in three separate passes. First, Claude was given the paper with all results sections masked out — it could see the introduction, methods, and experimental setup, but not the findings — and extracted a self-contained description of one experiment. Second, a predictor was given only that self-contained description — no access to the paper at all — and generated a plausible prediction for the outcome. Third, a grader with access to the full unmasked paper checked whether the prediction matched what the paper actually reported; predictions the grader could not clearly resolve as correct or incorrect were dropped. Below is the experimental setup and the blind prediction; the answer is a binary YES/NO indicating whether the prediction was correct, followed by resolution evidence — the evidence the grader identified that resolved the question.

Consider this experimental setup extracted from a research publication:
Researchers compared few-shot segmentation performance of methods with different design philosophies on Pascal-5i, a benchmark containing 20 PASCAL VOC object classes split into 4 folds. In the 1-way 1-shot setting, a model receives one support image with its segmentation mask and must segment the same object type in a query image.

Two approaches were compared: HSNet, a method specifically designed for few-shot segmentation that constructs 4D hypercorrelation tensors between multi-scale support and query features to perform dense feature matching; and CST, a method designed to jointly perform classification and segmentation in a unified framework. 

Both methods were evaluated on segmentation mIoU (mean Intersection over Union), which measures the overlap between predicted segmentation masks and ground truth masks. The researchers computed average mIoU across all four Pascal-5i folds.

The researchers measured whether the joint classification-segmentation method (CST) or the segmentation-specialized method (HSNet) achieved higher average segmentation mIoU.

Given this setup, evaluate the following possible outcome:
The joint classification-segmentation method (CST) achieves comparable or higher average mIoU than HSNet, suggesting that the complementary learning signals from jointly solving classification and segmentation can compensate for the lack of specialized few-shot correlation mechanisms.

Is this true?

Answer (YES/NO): YES